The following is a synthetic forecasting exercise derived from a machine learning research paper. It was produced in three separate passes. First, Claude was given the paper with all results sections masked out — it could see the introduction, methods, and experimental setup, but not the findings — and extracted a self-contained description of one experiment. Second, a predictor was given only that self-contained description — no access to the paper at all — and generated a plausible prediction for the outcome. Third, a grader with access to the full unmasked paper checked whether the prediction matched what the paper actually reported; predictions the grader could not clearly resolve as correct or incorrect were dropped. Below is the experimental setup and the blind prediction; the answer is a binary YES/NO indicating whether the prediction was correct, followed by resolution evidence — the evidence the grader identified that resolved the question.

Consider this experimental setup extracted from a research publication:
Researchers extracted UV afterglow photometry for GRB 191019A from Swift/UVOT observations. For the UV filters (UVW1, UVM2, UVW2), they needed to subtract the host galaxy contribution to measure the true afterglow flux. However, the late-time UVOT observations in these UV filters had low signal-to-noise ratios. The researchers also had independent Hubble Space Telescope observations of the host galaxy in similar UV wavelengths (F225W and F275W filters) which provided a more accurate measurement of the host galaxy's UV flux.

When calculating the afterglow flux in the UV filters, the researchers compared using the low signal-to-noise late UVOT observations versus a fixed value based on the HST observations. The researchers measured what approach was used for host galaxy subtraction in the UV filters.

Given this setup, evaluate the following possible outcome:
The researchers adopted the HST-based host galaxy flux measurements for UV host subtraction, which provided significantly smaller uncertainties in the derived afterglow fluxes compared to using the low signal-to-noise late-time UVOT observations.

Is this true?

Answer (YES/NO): YES